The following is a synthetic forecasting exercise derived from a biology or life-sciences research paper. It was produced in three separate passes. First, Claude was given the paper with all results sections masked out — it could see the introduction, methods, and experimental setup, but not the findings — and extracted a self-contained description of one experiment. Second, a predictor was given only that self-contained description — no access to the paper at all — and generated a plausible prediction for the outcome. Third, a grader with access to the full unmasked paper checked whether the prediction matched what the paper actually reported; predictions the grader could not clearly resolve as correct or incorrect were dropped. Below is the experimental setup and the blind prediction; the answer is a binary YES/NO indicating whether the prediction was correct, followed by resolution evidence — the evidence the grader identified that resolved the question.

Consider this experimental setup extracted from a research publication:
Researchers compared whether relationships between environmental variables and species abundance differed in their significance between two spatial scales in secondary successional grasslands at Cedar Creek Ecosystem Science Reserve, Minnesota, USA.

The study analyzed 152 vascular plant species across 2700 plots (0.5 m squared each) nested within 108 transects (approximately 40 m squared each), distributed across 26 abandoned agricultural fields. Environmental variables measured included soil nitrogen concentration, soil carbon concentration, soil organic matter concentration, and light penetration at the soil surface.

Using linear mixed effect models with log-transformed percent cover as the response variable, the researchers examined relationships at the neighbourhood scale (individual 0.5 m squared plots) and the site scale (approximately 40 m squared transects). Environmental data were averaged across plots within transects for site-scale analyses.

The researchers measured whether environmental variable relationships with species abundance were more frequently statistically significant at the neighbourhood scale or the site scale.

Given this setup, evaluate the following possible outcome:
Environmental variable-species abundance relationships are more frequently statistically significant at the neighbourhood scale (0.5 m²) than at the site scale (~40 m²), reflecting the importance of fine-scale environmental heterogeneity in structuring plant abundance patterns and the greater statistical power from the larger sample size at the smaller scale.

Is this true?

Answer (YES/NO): NO